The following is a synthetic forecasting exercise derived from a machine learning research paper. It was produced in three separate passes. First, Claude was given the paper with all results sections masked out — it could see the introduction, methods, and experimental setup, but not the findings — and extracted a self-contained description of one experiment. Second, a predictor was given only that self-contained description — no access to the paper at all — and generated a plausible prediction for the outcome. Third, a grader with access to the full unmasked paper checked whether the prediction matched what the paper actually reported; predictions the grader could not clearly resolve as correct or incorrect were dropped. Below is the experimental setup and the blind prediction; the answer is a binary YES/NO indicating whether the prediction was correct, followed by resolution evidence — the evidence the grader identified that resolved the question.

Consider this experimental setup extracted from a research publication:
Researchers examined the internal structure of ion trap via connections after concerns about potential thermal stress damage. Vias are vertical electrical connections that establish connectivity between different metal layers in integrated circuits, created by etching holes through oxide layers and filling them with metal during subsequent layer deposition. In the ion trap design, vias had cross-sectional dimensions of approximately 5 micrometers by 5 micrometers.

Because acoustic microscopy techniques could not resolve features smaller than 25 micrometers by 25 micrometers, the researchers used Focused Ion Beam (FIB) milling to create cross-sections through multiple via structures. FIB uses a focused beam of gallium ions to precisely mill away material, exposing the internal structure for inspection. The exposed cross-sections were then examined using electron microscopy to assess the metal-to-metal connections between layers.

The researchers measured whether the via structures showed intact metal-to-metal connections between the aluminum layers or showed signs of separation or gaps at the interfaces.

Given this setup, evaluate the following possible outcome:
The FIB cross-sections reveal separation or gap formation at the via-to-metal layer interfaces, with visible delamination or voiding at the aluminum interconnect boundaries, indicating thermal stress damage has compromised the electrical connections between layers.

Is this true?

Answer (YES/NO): NO